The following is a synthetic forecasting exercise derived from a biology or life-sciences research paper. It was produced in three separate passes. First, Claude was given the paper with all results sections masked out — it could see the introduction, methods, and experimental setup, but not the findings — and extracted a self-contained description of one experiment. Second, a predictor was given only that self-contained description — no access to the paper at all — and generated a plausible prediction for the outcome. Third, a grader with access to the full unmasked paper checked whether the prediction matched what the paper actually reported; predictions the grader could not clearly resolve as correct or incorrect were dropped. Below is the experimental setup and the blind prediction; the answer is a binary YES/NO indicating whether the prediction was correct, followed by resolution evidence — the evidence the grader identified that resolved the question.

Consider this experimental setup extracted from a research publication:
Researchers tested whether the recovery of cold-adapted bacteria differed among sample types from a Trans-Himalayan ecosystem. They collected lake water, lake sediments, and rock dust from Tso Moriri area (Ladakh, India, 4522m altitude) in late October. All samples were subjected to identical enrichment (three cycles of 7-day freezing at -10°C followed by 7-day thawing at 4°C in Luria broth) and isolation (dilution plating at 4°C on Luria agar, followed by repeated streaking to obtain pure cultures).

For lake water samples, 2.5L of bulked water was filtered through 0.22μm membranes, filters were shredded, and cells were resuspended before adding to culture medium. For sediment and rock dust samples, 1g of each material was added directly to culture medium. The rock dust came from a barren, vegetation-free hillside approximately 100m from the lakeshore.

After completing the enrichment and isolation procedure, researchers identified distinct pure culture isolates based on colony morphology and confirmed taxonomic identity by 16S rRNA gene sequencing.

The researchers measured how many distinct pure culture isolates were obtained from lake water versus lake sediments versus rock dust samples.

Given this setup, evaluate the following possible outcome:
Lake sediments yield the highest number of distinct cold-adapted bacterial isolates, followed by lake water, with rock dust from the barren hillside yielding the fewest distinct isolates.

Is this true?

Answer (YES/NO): NO